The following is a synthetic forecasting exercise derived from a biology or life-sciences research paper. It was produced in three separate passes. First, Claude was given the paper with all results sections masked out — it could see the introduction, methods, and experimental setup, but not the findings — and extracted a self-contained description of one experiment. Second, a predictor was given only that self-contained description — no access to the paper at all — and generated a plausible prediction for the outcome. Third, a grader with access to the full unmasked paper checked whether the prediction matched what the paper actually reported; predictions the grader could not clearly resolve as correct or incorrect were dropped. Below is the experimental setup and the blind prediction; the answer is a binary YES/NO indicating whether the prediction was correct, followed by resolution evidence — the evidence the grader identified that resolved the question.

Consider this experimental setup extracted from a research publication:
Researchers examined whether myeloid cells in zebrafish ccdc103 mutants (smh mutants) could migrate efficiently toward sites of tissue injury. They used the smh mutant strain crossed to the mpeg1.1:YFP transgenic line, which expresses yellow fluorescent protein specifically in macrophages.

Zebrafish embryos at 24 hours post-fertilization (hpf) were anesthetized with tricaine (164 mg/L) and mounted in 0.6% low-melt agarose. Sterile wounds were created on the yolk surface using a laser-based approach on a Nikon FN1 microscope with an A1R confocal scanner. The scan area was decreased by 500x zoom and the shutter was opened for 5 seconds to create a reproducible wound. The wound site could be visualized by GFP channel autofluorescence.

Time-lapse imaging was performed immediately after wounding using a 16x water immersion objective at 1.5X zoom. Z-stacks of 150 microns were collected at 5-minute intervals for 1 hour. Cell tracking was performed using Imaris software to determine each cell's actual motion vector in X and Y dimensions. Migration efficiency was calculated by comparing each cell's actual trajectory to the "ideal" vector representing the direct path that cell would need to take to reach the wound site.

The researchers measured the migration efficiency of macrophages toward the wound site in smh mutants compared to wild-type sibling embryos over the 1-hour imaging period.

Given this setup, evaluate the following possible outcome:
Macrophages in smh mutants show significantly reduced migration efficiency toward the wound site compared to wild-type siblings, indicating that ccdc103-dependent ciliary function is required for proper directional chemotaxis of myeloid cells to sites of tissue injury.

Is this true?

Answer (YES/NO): NO